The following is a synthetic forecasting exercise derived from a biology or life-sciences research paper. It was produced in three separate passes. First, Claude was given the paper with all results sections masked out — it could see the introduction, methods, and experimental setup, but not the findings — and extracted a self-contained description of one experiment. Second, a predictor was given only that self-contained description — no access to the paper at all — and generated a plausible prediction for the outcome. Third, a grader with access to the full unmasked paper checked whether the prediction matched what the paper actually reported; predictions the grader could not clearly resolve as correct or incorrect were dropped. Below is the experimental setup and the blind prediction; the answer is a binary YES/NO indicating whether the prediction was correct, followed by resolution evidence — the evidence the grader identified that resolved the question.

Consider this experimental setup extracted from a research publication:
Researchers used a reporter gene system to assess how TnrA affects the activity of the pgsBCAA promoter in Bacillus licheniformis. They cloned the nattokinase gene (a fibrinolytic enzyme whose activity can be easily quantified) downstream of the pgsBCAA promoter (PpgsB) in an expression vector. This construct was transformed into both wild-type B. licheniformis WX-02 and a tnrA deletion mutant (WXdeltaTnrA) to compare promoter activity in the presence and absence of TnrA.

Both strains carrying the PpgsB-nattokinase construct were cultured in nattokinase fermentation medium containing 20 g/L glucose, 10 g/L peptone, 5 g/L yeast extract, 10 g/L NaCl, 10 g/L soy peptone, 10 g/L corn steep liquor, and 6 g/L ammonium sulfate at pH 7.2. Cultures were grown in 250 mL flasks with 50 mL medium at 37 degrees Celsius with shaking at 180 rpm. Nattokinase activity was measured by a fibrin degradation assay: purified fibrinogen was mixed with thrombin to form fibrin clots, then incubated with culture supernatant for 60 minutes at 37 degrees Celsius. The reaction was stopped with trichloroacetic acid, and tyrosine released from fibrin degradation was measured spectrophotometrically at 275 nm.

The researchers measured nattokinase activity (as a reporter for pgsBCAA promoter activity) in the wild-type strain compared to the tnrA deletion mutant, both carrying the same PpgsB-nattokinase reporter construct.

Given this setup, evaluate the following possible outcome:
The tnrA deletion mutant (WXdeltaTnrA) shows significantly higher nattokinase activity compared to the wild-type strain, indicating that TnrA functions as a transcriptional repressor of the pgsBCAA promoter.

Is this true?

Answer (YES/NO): YES